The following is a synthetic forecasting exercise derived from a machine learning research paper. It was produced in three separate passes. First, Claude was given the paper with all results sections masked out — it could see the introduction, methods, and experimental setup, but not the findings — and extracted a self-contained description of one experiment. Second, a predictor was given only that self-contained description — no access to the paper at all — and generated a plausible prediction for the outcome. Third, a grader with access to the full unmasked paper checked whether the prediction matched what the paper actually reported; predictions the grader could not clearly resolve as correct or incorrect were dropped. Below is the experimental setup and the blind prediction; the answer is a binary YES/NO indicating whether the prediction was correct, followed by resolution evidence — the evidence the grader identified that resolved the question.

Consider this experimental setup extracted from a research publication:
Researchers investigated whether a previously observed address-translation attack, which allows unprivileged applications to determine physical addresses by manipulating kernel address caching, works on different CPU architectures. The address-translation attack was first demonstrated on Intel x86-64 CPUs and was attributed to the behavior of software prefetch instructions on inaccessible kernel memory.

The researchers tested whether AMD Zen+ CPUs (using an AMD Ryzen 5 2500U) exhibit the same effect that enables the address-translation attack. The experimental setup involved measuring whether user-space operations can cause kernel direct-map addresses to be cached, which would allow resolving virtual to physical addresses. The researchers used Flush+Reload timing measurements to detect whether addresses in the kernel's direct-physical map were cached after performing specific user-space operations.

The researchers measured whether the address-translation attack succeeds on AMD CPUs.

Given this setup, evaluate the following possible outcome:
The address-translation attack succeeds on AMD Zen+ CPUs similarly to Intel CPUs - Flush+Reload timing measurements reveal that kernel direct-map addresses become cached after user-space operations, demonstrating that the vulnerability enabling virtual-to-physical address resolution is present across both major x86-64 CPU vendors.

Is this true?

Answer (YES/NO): YES